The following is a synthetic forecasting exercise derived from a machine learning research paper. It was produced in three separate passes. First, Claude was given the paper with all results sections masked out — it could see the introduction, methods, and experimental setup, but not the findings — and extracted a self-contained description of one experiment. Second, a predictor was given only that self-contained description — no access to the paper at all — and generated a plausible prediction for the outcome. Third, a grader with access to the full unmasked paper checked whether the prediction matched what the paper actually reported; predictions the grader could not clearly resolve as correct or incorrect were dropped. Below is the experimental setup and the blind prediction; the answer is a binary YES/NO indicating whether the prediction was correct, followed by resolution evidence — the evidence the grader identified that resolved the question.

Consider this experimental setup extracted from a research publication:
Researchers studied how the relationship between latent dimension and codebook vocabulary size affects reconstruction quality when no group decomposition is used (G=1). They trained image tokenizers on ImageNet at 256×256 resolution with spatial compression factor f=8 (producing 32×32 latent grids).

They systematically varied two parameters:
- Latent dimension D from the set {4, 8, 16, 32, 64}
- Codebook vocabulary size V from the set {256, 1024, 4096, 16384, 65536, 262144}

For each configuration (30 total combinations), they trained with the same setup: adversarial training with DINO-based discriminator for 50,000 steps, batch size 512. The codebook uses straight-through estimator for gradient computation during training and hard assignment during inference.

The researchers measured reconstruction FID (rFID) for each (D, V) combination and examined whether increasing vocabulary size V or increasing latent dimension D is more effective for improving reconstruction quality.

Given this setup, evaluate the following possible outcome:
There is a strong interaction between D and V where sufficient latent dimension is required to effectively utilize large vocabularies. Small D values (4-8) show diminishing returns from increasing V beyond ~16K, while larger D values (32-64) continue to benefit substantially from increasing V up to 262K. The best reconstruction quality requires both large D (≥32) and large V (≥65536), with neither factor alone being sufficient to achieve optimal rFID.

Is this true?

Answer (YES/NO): NO